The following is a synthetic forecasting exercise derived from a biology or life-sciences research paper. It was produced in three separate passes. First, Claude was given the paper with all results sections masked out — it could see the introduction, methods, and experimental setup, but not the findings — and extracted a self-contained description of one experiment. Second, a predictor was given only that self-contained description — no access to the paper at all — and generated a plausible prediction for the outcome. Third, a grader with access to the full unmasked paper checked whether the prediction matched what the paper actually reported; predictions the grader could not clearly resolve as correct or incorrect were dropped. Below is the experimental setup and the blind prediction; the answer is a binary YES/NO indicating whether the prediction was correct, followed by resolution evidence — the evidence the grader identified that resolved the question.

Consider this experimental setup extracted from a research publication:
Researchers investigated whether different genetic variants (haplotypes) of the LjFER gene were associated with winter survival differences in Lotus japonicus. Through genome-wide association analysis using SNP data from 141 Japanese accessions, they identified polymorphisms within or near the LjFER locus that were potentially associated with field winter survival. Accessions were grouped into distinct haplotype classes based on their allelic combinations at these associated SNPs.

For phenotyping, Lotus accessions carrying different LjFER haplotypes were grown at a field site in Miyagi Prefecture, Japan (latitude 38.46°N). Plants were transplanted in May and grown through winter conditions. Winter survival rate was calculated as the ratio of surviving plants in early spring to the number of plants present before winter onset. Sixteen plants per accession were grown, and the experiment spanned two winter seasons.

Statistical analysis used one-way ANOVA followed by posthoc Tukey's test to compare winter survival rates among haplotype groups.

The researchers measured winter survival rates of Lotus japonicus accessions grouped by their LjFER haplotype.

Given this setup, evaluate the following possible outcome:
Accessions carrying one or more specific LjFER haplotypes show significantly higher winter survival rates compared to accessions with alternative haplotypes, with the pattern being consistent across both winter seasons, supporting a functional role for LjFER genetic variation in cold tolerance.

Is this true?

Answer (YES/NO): YES